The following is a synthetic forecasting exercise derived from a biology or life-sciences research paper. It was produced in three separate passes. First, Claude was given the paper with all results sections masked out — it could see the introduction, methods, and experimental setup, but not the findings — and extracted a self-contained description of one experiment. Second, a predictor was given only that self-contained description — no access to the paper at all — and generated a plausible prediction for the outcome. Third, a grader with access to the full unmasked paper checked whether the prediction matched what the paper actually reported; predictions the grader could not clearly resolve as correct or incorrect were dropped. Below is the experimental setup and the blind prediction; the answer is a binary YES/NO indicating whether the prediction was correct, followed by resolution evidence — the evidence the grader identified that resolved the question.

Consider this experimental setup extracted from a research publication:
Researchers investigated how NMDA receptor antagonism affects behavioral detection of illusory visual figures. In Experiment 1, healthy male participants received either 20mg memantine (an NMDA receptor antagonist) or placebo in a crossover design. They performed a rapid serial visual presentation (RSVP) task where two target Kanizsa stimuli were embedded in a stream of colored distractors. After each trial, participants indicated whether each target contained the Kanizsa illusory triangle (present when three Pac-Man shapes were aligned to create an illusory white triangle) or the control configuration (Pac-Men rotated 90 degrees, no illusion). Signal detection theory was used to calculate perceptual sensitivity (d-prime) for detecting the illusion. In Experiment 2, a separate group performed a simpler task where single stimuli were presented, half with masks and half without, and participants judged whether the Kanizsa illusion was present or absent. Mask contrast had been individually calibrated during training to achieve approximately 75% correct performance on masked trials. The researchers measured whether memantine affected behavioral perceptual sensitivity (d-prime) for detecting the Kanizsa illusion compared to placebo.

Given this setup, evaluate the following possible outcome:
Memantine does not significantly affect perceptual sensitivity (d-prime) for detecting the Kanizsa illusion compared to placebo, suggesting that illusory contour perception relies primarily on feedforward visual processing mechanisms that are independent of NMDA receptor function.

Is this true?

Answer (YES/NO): NO